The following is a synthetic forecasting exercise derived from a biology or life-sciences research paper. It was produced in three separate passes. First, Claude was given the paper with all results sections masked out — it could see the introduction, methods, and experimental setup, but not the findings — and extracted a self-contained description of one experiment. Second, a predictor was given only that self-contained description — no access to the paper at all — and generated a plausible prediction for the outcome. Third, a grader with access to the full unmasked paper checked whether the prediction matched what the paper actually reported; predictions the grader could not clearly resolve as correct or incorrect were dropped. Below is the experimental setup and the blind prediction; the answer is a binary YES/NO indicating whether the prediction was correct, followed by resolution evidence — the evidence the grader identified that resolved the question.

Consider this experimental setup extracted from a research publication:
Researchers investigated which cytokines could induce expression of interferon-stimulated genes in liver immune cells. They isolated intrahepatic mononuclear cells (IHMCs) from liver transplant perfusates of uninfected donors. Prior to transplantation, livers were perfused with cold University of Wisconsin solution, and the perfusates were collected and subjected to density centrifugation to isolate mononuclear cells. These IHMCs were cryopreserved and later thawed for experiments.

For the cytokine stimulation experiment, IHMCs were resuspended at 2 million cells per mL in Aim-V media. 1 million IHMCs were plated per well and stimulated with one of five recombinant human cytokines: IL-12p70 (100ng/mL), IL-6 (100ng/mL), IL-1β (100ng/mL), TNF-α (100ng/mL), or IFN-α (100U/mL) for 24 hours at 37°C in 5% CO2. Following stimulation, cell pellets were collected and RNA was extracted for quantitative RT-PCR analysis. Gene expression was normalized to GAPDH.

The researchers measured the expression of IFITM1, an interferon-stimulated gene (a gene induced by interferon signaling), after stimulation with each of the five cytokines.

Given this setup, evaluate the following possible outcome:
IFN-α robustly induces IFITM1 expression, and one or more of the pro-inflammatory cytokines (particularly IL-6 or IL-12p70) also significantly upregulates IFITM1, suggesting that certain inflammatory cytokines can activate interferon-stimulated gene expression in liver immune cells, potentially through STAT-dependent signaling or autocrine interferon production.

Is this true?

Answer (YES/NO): NO